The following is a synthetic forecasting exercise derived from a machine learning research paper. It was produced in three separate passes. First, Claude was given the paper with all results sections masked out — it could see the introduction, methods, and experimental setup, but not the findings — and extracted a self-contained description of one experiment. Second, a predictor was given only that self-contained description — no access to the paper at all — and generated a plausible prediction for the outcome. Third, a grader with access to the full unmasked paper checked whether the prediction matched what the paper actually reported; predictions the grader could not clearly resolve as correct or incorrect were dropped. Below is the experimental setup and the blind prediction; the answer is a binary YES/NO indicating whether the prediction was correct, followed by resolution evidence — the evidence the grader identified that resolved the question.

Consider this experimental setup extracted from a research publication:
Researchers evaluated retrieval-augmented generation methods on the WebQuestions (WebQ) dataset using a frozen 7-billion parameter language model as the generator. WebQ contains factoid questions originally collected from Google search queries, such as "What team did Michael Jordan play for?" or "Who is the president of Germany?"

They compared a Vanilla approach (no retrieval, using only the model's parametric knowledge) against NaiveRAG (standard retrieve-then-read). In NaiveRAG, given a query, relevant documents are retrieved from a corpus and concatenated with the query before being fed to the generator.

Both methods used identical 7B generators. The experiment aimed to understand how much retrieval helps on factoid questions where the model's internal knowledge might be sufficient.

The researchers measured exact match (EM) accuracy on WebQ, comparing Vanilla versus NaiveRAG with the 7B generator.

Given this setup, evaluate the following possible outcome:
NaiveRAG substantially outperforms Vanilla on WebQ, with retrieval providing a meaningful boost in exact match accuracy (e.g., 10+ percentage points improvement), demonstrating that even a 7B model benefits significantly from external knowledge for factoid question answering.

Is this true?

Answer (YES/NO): NO